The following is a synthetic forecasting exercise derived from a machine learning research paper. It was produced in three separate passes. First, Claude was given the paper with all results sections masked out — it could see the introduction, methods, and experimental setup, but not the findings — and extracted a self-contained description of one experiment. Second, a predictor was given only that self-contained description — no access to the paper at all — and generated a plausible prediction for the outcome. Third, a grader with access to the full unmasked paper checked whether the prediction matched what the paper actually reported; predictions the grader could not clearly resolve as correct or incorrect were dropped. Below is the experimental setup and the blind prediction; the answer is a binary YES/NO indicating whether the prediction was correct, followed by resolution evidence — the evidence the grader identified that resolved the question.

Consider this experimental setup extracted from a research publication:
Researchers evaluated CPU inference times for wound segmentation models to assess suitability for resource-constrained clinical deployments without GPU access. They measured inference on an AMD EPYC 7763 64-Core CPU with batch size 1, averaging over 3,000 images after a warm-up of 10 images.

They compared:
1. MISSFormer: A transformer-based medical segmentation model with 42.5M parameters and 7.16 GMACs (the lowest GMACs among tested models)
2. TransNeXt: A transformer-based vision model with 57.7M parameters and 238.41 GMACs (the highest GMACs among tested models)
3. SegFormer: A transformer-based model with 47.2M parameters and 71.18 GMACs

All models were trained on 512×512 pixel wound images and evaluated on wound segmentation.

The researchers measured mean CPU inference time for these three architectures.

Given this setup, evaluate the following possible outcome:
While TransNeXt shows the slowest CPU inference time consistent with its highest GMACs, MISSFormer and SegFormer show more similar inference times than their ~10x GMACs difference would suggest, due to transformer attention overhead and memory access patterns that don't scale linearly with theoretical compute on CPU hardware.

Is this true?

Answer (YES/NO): YES